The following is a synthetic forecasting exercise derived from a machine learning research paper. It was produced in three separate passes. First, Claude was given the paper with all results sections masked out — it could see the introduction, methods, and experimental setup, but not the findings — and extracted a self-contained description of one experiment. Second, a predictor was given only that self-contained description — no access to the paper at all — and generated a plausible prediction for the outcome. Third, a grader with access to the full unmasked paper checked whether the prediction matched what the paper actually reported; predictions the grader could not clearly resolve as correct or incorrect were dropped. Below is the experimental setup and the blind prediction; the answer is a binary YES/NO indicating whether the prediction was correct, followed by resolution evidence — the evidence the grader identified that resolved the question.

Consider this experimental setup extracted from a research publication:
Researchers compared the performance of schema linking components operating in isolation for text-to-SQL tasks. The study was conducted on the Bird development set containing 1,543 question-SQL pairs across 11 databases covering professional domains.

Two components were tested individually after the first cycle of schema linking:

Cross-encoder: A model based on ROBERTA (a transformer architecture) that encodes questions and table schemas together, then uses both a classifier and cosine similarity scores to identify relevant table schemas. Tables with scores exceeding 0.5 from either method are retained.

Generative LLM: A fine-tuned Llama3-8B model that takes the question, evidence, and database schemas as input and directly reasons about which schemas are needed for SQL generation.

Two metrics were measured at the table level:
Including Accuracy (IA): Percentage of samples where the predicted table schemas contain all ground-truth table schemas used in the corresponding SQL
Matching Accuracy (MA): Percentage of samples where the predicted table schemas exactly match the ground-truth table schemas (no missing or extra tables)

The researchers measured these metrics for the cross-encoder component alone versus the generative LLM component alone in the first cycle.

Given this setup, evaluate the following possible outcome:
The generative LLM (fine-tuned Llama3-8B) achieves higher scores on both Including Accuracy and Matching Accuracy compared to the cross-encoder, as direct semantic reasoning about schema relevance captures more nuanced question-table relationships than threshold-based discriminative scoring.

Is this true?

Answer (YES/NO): NO